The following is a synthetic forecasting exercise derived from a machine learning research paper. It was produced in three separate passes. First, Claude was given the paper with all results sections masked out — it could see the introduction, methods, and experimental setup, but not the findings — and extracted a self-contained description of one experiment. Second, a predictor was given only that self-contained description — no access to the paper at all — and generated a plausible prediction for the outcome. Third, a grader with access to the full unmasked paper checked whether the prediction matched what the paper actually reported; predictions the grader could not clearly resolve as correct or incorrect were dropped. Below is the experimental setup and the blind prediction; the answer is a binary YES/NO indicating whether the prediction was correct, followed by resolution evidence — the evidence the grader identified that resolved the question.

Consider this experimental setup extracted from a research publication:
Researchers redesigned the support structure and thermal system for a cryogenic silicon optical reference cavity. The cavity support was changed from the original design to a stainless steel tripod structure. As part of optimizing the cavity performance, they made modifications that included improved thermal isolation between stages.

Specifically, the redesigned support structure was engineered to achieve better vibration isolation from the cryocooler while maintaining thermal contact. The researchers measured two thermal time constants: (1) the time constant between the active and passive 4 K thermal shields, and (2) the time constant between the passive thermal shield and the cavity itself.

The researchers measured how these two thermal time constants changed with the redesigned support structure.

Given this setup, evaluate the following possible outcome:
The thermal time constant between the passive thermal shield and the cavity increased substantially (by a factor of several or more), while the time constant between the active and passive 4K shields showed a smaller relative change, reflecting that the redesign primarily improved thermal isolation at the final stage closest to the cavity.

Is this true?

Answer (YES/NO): NO